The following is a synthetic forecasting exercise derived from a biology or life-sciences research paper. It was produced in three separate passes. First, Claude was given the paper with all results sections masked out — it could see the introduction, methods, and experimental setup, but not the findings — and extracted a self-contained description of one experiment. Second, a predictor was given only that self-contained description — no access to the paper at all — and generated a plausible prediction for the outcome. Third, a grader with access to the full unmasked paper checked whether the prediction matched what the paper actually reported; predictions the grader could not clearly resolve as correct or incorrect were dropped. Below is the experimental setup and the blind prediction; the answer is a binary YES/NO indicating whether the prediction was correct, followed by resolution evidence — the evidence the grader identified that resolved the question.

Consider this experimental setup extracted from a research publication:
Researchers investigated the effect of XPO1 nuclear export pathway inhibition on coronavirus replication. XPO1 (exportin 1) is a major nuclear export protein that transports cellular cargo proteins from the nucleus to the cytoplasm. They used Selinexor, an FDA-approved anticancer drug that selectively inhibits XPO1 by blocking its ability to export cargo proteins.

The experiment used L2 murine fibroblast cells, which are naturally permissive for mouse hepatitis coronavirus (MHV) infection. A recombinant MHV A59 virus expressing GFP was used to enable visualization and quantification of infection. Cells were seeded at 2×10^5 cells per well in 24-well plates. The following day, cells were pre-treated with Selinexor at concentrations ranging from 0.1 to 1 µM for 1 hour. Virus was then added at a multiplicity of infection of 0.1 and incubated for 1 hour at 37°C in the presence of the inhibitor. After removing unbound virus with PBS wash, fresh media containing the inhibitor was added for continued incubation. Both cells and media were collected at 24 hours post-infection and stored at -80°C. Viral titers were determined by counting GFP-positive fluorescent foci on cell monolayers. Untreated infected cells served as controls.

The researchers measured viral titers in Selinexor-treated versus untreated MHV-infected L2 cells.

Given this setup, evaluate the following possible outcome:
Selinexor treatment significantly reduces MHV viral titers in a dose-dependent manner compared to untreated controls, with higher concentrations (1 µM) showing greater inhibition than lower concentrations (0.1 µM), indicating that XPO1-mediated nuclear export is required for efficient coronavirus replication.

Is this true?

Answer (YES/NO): NO